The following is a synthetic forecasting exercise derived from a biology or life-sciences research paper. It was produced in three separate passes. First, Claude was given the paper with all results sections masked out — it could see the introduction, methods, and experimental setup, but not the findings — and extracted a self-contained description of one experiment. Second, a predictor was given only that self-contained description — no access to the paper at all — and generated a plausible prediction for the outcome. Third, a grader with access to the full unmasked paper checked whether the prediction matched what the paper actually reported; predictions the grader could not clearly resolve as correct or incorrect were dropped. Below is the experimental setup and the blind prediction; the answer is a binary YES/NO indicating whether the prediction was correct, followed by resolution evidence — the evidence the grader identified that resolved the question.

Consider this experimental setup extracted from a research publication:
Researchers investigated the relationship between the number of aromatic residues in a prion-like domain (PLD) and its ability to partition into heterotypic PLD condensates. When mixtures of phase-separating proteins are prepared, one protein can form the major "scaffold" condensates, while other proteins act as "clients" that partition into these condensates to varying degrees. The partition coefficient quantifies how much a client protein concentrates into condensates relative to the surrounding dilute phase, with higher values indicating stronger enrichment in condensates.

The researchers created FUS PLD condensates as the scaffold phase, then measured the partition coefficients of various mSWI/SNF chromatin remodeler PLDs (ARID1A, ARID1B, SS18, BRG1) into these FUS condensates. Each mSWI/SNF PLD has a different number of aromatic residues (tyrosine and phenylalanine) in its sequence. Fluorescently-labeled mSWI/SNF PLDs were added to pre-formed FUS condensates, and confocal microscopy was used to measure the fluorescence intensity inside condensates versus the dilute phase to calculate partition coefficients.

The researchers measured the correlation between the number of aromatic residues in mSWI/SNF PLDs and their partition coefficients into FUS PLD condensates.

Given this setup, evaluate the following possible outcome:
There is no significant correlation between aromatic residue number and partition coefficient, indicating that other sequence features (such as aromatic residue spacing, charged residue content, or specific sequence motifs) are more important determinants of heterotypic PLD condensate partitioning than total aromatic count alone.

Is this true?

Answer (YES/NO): NO